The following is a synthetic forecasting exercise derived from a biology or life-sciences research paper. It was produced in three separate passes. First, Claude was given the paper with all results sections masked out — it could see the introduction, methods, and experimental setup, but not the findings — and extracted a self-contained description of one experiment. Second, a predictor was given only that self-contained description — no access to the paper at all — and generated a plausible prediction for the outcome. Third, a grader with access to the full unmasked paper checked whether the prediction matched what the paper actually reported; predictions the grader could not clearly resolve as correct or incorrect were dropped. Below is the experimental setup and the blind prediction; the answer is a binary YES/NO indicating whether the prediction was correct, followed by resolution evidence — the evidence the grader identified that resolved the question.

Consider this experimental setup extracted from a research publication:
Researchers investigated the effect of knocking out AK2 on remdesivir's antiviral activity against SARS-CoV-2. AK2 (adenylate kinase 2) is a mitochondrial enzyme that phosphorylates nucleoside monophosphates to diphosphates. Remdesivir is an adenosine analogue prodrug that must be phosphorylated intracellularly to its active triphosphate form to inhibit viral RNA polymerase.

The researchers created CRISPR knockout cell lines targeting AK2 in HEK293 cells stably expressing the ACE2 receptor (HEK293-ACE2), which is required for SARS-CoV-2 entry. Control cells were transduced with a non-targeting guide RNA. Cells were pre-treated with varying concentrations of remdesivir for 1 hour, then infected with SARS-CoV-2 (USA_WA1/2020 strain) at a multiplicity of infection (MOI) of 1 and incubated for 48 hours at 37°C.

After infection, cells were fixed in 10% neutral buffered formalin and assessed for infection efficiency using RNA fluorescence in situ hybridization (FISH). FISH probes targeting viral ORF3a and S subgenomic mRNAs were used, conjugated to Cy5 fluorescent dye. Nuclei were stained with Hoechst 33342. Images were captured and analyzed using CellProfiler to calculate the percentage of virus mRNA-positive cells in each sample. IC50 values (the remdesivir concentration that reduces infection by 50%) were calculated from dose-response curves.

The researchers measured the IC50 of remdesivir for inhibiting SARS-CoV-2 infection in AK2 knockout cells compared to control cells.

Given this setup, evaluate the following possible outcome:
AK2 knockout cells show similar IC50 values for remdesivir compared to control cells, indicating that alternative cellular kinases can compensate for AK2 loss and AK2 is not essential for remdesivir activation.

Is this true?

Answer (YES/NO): NO